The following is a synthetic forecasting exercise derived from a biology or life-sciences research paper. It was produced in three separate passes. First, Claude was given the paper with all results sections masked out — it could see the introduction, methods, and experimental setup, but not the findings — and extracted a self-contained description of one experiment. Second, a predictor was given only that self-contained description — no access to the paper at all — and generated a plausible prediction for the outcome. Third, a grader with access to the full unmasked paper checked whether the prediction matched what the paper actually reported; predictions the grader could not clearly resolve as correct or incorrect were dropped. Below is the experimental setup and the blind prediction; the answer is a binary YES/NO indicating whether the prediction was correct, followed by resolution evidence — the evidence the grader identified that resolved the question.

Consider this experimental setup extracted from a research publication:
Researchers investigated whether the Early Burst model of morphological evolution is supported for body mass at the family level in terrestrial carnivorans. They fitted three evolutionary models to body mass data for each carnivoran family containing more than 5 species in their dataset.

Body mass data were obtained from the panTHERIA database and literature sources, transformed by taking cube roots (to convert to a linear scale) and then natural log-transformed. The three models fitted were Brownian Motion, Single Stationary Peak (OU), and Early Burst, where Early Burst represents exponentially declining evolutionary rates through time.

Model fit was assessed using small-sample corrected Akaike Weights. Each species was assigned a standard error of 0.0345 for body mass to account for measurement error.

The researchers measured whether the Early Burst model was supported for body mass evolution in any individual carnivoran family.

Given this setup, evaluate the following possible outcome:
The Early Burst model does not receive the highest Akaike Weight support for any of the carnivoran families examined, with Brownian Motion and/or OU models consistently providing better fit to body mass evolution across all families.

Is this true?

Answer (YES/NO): YES